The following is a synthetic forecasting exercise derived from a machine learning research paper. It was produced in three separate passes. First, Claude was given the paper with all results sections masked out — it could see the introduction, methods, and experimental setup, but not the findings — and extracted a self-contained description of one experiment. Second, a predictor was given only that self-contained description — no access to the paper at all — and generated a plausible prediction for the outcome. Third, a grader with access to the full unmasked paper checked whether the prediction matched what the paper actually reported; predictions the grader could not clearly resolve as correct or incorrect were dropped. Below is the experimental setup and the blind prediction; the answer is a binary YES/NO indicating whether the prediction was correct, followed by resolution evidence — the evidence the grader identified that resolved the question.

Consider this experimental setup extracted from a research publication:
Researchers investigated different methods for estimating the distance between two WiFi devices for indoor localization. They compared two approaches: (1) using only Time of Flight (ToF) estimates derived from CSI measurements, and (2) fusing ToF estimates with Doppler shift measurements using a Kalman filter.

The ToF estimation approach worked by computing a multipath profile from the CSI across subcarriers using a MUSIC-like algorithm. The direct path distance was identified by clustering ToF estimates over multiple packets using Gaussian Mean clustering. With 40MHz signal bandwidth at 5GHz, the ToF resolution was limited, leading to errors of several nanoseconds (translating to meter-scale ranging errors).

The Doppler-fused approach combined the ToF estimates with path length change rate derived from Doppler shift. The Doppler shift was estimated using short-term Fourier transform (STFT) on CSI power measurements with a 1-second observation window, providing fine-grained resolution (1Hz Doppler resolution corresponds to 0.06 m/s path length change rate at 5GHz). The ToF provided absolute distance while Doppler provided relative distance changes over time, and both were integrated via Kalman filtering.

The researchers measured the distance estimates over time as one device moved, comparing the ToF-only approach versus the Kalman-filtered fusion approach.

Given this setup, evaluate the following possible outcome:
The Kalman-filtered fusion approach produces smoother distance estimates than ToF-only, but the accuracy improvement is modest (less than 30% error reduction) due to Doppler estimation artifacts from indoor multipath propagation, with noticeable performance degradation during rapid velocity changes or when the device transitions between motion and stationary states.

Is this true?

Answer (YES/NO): NO